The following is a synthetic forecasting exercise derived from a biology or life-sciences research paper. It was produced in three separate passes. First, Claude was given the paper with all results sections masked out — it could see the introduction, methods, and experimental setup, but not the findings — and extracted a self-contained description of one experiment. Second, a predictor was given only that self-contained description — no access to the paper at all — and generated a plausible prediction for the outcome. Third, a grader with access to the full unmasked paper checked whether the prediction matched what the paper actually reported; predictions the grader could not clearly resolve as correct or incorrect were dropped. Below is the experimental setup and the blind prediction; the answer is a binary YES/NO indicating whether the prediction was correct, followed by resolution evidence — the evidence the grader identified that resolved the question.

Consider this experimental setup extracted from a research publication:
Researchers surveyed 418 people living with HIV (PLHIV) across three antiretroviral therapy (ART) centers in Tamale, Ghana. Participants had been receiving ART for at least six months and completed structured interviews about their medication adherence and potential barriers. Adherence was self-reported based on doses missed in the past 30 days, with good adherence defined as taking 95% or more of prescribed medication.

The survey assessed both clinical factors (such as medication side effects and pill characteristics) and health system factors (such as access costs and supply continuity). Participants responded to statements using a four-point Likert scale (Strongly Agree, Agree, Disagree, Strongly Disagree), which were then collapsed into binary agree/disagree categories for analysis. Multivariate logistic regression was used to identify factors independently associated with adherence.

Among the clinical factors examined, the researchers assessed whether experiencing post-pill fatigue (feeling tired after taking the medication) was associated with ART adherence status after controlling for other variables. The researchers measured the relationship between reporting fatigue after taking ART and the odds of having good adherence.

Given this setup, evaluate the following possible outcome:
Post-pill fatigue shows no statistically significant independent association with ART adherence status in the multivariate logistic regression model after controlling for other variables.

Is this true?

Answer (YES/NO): NO